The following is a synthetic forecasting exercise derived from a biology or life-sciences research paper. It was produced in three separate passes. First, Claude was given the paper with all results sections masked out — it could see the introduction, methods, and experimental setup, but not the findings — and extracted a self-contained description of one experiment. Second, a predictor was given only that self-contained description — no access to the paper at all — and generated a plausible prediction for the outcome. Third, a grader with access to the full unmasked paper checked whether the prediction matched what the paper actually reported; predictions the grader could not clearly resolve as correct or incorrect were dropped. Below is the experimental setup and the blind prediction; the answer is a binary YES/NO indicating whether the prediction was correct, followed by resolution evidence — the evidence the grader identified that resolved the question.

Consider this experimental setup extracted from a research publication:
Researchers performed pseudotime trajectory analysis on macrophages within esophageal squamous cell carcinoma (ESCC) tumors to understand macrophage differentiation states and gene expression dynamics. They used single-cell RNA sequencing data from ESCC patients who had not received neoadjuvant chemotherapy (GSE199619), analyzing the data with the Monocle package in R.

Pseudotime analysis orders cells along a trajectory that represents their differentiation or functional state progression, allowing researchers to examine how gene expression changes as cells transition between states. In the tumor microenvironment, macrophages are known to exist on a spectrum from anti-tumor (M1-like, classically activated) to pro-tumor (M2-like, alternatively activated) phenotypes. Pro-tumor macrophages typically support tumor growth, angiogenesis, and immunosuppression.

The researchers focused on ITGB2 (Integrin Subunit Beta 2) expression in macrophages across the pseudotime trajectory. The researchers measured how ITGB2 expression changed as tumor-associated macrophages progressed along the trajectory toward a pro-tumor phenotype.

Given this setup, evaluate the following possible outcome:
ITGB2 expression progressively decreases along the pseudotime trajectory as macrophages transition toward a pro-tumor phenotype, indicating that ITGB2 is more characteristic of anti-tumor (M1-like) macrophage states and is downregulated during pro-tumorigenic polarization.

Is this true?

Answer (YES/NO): NO